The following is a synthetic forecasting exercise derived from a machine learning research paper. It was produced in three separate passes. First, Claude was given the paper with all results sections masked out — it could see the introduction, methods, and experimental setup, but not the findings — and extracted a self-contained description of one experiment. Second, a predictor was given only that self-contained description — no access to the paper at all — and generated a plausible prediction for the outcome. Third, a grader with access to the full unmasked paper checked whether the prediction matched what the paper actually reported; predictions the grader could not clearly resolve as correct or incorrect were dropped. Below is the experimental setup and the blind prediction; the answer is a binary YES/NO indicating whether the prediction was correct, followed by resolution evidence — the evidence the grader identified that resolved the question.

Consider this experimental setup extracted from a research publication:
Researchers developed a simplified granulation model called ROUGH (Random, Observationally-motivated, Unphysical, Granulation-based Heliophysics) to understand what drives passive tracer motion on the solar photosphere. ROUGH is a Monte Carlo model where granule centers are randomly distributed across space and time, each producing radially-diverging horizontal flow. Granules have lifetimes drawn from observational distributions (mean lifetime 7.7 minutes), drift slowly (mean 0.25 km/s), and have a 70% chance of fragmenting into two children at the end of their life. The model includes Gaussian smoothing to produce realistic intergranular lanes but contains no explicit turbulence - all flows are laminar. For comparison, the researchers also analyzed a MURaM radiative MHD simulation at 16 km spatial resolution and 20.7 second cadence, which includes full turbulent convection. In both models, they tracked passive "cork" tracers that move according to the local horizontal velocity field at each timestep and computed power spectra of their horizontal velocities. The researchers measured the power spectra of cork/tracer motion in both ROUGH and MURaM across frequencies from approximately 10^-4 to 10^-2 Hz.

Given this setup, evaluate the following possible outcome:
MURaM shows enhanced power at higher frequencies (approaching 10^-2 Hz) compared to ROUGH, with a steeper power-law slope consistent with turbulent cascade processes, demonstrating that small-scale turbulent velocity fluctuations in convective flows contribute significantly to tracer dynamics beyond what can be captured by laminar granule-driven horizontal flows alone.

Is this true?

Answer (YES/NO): NO